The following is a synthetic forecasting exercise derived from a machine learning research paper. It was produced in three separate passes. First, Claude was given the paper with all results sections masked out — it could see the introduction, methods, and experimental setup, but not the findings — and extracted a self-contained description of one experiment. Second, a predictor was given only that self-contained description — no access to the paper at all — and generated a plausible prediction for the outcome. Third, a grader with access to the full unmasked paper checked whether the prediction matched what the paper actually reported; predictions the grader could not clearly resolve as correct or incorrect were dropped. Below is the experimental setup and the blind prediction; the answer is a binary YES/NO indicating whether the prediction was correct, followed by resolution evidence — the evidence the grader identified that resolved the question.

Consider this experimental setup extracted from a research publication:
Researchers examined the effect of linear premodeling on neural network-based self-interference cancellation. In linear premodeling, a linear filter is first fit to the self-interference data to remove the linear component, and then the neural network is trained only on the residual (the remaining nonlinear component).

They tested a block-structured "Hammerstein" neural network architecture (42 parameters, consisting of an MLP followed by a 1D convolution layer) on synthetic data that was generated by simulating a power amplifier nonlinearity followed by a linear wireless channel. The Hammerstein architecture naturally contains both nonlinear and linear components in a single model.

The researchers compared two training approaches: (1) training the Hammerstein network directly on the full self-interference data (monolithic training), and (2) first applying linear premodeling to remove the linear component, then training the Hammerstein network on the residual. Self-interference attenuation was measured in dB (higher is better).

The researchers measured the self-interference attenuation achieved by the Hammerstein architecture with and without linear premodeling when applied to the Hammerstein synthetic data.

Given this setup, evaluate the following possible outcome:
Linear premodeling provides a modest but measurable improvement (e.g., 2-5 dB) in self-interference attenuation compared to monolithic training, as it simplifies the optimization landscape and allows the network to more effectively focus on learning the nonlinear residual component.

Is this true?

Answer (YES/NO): NO